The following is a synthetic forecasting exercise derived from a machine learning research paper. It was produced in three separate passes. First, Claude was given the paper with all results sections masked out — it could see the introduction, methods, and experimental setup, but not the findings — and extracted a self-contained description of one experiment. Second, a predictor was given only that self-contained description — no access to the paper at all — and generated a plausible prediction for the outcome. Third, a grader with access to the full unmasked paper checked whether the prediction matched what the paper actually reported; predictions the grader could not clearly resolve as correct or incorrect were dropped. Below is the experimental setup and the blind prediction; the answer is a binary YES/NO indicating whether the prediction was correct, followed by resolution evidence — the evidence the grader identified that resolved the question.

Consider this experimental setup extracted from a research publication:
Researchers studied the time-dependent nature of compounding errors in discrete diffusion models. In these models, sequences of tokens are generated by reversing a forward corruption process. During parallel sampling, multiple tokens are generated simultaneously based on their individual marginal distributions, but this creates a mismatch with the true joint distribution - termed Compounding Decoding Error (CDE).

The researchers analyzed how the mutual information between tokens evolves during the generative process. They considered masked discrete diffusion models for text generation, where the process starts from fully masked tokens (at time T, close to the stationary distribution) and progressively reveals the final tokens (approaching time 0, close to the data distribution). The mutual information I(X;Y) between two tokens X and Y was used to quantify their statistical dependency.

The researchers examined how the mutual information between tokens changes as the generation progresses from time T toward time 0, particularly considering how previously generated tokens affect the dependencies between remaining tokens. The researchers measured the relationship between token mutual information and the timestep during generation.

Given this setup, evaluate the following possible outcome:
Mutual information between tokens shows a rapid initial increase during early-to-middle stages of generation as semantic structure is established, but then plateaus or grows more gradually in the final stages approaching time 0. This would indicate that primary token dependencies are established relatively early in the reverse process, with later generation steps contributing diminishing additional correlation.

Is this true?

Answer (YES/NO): NO